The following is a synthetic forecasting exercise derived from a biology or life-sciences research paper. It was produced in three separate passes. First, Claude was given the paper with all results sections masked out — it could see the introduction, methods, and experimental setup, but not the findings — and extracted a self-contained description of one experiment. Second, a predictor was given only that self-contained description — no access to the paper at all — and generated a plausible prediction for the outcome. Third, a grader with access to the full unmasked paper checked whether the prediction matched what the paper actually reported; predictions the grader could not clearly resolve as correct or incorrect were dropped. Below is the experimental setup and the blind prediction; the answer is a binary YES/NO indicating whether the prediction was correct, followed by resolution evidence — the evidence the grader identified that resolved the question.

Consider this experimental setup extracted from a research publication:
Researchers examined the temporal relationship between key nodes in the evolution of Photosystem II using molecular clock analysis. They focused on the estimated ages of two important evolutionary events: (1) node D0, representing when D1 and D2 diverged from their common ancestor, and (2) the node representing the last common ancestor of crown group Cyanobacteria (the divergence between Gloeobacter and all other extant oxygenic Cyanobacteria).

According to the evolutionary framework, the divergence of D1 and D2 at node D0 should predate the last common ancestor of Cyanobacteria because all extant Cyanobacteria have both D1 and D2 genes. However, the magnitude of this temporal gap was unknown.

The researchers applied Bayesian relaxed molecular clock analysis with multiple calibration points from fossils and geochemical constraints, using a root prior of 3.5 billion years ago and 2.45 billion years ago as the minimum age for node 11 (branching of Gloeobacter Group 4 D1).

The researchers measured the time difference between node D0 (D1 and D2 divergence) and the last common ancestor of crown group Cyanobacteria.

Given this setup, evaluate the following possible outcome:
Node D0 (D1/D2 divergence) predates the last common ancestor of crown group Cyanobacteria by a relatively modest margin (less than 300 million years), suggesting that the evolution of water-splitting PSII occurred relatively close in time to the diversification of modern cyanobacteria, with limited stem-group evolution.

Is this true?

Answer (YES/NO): NO